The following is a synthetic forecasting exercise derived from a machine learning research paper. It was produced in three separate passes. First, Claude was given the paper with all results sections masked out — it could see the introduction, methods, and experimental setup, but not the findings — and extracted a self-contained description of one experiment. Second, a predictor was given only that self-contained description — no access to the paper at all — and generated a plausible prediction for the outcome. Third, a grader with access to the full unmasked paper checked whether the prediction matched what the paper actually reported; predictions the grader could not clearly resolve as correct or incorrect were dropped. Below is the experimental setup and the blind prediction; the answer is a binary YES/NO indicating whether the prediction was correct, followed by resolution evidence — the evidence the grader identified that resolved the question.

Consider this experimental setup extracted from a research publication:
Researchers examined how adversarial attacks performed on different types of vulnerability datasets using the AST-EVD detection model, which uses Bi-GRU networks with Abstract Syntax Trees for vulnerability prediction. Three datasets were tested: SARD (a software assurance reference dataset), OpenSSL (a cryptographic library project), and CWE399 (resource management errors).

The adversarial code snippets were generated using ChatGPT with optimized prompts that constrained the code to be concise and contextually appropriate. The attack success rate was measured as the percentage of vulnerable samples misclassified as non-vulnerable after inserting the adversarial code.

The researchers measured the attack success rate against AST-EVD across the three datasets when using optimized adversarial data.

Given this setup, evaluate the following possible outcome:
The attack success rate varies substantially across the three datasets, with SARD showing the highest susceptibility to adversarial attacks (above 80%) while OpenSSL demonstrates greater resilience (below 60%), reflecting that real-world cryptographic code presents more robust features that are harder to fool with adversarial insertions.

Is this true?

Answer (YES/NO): NO